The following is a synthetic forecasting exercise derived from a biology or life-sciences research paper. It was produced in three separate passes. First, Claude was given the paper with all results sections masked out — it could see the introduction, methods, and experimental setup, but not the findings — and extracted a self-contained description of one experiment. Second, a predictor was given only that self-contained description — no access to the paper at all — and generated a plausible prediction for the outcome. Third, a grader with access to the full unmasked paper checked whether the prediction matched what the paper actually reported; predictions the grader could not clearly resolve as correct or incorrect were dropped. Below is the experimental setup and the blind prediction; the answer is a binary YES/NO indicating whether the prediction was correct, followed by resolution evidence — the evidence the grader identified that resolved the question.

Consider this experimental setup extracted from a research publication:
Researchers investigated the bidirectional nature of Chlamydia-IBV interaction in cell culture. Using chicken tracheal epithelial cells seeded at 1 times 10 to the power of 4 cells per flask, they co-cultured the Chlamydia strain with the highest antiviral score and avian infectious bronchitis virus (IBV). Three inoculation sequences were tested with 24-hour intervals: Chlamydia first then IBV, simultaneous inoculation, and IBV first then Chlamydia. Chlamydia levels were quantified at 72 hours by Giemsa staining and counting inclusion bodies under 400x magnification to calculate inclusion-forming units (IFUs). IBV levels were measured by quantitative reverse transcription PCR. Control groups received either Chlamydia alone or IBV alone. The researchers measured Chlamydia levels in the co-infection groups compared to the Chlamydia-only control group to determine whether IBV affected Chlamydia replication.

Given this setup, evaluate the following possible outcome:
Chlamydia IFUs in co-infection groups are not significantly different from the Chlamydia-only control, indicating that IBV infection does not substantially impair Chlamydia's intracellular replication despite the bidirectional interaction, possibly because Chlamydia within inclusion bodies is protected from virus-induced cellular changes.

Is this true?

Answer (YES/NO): NO